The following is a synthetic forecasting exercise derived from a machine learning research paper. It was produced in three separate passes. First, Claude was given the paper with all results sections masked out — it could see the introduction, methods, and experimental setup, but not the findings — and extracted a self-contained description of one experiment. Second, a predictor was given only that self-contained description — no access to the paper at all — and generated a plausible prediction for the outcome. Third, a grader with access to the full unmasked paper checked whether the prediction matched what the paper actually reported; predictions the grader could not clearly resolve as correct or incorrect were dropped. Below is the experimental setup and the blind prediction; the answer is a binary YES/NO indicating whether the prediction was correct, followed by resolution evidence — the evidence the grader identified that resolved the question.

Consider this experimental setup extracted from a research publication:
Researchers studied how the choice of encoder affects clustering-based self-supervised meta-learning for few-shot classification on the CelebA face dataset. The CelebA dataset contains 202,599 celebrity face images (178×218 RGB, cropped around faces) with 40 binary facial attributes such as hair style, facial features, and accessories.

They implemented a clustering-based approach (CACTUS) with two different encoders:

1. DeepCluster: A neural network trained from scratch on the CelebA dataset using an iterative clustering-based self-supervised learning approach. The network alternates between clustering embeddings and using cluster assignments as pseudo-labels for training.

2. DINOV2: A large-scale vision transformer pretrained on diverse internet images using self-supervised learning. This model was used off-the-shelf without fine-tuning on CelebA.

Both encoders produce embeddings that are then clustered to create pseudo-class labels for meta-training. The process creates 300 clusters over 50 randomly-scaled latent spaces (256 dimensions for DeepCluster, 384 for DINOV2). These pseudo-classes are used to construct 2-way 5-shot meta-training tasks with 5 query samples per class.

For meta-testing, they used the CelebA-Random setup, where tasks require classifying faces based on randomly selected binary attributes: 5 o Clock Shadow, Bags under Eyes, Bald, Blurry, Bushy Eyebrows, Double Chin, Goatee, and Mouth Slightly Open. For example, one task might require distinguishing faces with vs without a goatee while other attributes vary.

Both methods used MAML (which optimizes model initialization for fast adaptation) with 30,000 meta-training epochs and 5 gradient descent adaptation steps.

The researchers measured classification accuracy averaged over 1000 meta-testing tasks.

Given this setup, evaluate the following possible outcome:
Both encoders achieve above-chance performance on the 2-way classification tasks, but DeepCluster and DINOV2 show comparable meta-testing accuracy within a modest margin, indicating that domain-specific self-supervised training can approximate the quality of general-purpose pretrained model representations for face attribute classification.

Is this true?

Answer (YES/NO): NO